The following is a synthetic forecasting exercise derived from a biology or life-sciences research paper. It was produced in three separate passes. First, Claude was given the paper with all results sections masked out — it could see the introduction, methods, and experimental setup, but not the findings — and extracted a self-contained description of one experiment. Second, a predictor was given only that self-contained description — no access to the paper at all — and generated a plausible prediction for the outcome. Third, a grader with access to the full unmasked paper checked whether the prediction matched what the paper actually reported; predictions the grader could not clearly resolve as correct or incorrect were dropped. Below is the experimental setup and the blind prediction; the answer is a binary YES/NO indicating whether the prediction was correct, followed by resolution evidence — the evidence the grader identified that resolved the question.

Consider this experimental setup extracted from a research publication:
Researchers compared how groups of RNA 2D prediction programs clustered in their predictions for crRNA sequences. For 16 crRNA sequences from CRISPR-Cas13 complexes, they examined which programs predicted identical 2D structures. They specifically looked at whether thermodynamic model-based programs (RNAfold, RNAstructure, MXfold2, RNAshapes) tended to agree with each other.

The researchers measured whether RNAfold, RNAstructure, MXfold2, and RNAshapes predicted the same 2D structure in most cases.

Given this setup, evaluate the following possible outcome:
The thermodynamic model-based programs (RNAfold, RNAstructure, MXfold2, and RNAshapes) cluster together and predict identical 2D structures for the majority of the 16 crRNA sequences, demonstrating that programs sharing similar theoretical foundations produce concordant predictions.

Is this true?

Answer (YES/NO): YES